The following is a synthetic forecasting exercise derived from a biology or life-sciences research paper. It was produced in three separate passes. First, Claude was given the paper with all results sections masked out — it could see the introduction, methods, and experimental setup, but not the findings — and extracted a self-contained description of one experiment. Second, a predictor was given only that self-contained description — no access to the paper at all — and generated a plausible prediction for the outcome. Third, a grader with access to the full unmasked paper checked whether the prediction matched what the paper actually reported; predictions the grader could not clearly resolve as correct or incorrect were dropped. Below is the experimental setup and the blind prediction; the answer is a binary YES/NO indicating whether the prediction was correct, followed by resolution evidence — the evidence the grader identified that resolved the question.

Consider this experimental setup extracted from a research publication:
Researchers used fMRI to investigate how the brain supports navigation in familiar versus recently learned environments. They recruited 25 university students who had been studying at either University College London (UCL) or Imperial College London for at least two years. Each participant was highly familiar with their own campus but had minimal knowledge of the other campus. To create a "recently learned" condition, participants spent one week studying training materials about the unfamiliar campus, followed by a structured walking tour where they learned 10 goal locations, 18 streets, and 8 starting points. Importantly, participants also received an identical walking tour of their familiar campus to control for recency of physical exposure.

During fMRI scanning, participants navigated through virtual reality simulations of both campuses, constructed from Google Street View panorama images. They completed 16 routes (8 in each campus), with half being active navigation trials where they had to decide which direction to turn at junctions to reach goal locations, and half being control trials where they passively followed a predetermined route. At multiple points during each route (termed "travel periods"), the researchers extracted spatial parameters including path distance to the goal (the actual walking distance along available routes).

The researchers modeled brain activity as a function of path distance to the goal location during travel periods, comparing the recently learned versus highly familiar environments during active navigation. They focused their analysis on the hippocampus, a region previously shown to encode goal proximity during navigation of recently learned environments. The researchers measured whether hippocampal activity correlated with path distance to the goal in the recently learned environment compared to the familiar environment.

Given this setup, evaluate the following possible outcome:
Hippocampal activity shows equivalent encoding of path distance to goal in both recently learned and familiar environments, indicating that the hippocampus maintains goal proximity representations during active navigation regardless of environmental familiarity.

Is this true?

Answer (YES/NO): NO